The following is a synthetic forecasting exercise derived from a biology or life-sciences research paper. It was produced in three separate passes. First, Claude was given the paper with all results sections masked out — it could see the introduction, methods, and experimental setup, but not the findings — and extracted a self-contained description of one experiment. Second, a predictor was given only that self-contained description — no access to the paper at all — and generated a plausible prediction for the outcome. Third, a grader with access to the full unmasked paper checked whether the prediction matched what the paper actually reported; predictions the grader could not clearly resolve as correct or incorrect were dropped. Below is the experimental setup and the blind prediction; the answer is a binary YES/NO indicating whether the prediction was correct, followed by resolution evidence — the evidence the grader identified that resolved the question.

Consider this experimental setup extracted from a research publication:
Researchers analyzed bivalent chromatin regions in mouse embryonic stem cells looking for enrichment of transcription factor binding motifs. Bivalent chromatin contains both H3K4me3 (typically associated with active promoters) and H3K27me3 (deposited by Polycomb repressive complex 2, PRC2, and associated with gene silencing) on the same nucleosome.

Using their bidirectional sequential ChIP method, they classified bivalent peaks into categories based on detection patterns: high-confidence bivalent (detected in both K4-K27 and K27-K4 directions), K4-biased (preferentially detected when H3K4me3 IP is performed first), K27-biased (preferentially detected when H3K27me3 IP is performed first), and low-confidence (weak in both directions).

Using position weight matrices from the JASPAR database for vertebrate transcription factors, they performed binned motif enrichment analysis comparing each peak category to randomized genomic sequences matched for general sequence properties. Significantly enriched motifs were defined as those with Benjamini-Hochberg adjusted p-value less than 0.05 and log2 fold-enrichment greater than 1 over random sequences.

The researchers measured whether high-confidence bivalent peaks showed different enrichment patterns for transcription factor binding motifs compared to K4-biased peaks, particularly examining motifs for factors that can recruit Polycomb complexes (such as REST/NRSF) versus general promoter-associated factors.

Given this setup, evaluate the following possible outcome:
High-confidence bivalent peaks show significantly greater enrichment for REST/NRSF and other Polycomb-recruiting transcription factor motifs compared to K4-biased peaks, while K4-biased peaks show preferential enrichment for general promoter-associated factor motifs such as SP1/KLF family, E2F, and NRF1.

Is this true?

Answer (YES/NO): NO